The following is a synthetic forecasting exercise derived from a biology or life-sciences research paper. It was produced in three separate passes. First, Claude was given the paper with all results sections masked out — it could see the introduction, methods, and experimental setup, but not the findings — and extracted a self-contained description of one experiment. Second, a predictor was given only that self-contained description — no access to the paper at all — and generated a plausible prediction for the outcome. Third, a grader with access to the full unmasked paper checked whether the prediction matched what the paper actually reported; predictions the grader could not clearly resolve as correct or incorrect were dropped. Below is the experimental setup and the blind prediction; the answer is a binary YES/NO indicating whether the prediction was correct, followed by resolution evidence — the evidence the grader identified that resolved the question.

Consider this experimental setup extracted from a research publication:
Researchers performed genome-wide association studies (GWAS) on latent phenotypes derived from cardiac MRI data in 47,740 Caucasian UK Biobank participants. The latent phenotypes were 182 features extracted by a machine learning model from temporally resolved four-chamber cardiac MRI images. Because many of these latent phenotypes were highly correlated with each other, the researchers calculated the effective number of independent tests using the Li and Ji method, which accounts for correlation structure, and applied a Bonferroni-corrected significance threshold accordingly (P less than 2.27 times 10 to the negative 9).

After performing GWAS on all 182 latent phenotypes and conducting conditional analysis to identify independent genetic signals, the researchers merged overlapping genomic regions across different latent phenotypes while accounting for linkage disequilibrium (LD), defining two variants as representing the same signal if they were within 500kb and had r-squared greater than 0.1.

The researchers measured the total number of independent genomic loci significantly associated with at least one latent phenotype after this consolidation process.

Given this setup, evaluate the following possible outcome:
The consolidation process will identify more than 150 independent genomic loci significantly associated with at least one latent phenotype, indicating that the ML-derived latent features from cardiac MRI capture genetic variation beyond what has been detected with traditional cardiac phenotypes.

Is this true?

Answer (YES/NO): NO